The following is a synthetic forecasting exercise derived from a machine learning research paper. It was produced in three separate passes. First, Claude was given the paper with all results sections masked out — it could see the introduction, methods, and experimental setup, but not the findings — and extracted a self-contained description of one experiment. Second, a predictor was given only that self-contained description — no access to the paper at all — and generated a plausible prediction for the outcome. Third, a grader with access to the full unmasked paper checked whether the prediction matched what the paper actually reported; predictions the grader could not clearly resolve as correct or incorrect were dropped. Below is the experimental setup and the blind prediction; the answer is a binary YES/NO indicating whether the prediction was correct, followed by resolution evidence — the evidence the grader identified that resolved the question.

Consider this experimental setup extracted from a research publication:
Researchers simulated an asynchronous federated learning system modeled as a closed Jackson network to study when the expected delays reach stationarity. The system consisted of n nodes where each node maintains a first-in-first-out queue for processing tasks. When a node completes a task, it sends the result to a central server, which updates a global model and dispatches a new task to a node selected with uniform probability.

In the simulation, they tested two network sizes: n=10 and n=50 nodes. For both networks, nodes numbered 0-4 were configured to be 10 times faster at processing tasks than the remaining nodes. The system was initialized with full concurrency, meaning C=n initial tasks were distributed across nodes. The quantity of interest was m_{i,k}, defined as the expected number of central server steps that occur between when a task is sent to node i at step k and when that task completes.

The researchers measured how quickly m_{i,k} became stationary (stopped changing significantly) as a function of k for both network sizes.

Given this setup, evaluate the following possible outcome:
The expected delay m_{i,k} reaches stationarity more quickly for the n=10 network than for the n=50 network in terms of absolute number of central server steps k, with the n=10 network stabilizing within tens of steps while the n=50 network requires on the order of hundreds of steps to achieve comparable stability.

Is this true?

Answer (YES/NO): NO